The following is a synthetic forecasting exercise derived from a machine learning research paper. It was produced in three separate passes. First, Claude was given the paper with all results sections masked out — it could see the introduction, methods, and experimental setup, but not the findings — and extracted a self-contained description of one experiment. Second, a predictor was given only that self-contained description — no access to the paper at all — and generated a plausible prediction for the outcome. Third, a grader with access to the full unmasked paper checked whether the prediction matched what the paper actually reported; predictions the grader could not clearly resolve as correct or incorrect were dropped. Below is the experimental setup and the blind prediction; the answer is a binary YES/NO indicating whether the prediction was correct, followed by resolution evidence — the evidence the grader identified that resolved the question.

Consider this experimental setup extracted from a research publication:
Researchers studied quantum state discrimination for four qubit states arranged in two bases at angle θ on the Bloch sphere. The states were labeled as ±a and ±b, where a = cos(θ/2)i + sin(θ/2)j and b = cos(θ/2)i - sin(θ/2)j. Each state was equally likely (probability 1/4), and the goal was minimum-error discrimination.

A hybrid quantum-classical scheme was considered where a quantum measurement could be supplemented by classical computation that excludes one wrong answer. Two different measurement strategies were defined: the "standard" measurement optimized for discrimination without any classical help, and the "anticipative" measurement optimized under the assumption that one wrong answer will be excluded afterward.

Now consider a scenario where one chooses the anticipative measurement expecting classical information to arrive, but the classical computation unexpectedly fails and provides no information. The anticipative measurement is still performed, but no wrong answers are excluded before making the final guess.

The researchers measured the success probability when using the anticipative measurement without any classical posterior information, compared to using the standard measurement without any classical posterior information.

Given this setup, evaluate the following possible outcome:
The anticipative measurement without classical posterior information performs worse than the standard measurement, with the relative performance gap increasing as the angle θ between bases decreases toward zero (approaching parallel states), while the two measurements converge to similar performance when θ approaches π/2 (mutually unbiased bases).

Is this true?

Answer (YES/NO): NO